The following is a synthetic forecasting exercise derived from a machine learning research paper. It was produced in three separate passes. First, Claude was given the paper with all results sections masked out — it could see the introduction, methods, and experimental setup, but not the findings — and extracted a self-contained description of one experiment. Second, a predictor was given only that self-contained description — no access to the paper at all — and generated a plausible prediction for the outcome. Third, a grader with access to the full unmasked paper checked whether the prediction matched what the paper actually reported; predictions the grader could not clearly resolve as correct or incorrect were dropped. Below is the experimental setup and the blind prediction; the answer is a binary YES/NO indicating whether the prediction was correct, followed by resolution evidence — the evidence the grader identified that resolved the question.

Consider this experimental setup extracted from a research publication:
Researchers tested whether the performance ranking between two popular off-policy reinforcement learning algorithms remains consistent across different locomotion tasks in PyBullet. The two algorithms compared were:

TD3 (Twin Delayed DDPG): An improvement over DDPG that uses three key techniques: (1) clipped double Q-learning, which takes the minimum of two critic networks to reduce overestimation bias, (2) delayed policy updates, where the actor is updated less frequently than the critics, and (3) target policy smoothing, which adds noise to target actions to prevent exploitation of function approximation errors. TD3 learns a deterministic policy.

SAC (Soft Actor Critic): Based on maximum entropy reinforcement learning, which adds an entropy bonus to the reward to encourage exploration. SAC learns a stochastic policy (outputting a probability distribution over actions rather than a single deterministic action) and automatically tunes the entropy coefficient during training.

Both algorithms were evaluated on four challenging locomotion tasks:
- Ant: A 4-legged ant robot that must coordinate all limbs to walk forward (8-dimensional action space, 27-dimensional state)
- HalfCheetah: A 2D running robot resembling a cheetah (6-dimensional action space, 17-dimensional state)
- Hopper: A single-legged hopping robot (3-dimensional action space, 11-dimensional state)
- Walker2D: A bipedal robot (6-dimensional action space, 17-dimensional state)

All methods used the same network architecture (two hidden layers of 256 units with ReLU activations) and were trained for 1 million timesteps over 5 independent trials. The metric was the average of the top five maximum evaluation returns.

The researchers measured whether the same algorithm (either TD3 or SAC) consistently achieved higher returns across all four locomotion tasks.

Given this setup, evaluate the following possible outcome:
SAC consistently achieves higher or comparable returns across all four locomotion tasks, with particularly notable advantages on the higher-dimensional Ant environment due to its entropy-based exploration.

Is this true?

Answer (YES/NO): NO